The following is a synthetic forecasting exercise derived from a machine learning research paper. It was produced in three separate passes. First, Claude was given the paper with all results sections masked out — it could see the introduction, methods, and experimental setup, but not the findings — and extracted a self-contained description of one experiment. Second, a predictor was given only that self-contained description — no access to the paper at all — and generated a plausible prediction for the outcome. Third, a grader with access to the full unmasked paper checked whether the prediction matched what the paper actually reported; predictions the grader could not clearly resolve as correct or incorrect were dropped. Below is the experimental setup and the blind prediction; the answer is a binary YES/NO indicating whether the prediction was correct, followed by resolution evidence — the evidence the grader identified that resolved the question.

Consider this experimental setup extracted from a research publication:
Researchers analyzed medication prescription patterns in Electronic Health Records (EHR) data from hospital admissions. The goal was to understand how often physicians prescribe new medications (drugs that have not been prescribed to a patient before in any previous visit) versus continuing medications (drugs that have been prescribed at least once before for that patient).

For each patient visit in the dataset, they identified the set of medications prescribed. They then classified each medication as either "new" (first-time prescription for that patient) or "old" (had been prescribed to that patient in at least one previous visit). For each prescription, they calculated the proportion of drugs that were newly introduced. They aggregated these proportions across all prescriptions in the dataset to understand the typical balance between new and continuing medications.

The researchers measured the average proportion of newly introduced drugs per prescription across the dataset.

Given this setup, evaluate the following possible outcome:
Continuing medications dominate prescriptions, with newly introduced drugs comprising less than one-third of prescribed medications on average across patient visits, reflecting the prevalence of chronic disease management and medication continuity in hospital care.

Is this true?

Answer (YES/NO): YES